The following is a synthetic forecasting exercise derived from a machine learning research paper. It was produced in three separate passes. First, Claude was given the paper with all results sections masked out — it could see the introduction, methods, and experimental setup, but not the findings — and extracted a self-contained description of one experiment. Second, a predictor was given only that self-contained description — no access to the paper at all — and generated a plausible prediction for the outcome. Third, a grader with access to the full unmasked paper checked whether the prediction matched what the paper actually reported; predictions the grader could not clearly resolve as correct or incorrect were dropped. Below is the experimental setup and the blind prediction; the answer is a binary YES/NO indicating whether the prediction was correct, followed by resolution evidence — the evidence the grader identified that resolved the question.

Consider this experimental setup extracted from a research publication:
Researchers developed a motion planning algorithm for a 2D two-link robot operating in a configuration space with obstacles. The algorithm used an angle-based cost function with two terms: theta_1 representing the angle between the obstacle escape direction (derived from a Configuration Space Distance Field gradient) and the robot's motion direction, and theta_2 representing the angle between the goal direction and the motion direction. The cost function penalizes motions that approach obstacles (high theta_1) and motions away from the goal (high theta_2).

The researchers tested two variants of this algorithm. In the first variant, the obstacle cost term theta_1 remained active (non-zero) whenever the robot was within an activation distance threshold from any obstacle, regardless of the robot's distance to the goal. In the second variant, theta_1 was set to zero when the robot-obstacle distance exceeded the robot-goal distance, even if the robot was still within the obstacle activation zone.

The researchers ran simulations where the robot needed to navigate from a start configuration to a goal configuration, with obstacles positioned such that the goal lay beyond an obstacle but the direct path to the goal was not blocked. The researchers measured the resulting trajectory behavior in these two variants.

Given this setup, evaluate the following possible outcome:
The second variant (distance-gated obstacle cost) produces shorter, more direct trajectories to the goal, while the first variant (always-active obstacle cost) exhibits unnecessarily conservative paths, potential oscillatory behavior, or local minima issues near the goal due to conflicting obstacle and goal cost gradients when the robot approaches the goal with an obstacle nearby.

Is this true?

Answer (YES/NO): YES